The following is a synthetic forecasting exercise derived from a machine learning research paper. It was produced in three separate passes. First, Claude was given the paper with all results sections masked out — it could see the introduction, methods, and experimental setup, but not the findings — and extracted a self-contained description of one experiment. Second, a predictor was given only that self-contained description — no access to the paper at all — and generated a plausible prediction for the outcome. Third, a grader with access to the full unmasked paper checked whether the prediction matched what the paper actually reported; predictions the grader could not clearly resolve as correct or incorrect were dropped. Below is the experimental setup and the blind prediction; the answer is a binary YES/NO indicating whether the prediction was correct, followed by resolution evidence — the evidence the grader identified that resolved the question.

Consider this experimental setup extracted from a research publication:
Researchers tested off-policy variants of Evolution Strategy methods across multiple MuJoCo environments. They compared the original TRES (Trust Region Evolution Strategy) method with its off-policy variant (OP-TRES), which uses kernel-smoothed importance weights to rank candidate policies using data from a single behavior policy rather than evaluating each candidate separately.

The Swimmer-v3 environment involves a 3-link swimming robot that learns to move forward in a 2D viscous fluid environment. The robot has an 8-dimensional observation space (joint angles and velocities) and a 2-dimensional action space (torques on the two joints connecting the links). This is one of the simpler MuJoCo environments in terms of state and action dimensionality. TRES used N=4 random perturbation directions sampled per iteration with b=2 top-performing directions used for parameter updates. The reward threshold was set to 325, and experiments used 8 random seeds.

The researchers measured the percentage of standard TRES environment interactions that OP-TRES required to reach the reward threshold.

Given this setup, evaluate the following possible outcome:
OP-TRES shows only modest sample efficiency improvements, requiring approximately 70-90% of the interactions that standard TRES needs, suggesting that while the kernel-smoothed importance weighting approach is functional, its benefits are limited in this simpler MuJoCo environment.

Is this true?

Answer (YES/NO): NO